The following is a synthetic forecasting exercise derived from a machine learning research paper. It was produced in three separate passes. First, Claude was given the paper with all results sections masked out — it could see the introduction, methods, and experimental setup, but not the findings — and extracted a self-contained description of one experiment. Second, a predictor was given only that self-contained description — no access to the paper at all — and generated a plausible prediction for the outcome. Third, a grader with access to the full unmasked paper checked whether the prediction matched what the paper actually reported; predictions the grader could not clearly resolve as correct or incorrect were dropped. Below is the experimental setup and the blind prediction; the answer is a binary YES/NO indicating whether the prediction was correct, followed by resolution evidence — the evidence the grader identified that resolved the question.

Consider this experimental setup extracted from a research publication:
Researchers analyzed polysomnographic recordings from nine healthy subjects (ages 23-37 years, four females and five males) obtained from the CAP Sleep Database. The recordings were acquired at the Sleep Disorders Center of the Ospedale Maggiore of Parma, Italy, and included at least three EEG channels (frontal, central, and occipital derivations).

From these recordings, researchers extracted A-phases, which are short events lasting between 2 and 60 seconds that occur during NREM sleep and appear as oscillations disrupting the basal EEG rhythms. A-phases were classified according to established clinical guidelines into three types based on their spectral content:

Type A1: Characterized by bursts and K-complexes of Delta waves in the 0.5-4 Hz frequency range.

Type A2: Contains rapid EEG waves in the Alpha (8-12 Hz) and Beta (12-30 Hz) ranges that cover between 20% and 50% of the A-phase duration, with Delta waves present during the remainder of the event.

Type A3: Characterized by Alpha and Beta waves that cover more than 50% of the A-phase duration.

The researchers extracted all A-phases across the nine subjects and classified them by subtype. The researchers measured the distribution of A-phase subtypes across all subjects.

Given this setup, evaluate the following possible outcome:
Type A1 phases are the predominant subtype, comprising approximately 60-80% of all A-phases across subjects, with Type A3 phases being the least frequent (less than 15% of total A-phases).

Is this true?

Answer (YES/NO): NO